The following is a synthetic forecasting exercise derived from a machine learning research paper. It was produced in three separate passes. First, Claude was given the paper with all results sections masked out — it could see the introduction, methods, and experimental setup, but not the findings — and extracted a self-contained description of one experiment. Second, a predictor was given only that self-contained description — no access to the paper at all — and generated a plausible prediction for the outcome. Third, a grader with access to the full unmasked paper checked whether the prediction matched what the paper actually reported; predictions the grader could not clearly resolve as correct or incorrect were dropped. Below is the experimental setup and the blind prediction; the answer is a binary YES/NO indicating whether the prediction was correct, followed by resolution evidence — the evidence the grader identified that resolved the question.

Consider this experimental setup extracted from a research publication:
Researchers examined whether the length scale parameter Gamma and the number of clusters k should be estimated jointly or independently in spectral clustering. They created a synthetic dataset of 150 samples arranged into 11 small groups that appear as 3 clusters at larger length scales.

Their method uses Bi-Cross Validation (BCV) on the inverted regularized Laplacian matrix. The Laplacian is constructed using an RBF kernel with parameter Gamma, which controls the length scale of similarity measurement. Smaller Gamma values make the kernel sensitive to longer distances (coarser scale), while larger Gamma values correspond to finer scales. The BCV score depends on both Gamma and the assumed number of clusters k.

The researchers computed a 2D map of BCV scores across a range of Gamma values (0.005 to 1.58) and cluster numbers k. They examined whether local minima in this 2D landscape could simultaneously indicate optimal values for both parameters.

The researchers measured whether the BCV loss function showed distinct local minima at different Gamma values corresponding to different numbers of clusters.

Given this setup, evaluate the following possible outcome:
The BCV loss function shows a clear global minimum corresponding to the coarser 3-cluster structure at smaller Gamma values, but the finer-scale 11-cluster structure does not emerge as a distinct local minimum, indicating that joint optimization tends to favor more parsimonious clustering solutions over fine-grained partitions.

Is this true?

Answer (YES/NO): NO